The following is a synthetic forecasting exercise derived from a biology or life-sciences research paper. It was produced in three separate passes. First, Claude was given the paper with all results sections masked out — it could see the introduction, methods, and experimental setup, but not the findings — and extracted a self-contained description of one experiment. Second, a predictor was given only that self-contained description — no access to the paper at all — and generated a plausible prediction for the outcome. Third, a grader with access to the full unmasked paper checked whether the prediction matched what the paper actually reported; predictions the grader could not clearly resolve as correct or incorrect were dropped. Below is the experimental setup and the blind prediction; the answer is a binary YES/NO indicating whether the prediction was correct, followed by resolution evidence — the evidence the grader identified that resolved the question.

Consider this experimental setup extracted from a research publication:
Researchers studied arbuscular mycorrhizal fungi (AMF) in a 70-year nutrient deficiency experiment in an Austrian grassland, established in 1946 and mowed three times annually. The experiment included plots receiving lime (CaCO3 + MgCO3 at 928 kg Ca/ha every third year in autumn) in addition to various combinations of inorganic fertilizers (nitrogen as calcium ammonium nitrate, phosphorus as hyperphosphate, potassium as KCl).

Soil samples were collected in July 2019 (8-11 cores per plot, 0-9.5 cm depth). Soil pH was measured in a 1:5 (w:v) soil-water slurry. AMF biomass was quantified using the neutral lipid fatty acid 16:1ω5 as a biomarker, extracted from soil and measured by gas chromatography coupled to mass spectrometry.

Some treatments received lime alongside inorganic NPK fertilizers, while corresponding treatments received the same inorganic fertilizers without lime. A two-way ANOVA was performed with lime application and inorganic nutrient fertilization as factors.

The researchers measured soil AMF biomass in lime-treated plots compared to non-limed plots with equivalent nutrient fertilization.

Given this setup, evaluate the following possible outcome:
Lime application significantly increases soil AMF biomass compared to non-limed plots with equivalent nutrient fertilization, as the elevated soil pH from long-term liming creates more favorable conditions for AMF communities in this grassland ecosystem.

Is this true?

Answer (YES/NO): YES